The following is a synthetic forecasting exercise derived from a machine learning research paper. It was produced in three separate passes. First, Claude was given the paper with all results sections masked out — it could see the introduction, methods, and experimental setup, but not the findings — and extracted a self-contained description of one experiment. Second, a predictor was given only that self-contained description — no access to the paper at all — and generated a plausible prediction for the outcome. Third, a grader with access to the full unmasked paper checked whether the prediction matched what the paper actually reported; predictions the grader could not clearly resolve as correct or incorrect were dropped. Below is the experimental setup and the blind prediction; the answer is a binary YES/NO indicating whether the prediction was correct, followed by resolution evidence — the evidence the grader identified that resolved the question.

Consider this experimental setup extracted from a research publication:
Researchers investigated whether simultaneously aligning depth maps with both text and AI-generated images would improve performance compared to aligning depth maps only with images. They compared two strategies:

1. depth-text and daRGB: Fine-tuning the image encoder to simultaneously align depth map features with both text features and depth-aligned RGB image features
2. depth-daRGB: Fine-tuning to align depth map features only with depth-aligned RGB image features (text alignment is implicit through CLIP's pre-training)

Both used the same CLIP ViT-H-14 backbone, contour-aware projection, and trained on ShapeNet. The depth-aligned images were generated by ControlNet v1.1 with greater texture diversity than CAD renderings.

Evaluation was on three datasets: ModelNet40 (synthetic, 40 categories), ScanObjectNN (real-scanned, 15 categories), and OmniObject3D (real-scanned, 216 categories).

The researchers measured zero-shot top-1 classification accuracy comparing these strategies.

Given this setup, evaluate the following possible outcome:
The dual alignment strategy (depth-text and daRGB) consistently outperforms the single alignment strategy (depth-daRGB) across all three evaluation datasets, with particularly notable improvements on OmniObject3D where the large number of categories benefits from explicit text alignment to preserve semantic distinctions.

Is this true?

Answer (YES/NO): NO